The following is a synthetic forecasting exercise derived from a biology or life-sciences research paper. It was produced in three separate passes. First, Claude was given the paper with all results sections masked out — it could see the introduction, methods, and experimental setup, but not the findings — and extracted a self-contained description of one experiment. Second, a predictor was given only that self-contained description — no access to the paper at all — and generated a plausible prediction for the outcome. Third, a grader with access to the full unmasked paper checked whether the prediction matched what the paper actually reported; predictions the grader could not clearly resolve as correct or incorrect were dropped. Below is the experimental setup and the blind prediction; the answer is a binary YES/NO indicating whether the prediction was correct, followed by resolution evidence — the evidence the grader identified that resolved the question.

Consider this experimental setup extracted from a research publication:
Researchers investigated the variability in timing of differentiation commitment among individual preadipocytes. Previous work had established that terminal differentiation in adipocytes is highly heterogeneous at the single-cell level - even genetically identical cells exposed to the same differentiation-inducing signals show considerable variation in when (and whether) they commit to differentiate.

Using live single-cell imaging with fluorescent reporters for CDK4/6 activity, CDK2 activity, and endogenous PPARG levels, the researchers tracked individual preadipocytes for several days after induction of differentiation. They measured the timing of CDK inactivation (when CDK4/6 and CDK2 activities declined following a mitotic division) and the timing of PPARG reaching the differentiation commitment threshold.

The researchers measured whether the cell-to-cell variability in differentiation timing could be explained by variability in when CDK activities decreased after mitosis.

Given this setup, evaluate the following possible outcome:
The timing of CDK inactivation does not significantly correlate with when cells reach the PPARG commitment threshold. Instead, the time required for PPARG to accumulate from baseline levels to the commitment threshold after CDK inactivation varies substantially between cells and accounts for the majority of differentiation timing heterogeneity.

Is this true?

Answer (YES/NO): NO